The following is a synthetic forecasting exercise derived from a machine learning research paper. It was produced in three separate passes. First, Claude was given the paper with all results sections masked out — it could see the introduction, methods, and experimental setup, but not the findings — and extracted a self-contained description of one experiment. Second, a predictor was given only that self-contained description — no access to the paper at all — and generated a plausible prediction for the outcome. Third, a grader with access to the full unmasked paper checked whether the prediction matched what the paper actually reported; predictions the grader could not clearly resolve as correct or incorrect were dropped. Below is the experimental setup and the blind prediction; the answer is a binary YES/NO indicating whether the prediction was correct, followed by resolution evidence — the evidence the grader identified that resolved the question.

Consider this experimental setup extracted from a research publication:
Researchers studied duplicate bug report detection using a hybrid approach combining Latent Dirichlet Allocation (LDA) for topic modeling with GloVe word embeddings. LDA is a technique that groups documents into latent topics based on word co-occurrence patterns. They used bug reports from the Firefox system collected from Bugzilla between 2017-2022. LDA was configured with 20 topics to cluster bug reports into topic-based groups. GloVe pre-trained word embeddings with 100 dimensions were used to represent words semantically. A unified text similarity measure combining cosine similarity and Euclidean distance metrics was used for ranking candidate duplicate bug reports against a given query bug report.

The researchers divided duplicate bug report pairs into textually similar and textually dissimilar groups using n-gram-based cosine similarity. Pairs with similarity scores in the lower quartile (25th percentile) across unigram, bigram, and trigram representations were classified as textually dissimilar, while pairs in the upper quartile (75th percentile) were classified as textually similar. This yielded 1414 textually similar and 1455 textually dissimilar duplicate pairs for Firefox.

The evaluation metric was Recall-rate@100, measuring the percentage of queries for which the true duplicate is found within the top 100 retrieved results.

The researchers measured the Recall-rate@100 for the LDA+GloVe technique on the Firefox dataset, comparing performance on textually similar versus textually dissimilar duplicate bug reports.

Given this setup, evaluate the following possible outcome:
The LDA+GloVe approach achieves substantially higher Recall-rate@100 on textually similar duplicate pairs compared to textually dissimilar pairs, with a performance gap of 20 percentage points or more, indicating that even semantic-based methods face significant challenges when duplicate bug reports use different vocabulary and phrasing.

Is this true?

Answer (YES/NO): NO